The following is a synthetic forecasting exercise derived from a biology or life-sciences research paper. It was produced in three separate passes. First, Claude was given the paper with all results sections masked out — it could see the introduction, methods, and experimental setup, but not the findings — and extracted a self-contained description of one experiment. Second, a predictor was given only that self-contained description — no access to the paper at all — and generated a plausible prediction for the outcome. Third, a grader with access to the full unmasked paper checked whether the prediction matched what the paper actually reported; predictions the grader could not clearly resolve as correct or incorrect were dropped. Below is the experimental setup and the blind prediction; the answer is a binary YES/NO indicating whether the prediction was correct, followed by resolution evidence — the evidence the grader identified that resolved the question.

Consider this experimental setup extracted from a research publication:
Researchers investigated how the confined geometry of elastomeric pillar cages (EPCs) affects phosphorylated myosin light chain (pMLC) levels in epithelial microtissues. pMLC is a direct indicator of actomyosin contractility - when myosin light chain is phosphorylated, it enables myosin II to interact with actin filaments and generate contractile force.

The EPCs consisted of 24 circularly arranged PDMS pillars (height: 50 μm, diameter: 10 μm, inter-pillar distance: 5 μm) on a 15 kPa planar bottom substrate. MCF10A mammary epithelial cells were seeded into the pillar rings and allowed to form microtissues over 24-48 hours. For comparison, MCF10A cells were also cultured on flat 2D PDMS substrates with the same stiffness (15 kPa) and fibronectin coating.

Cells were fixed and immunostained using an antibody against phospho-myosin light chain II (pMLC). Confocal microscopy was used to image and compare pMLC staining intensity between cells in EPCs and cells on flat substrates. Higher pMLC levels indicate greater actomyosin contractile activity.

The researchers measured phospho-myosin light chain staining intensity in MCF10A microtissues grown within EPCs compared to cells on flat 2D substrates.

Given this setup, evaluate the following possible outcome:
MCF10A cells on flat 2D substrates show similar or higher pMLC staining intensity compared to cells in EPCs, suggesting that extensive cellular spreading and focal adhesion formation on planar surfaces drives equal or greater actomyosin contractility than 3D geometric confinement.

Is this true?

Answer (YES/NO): YES